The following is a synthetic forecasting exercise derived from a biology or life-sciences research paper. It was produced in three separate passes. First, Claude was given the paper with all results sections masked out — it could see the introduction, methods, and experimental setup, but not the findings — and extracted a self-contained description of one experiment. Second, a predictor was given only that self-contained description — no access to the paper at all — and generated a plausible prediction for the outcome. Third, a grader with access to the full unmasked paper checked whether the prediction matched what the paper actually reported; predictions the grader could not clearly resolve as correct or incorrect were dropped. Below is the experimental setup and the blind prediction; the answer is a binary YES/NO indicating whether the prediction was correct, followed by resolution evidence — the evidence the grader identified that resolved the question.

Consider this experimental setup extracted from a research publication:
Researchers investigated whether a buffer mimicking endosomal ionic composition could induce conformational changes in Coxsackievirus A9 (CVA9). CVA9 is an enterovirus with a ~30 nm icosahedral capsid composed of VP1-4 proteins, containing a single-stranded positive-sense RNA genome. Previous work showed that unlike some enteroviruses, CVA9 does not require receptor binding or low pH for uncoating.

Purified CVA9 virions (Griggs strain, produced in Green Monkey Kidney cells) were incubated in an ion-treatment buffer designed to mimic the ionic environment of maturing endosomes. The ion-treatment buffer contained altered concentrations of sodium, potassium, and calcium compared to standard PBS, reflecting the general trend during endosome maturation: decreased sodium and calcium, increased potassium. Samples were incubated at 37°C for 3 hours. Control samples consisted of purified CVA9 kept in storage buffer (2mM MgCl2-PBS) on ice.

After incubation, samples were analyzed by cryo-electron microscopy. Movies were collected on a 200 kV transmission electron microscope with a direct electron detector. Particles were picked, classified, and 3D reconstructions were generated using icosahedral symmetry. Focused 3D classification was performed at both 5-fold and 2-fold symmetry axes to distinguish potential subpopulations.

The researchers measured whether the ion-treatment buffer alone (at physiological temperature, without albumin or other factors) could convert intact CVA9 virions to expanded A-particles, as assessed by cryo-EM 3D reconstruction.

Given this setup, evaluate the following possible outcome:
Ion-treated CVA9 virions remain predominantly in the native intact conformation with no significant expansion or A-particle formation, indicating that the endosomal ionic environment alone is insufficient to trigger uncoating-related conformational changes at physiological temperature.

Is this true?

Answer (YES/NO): NO